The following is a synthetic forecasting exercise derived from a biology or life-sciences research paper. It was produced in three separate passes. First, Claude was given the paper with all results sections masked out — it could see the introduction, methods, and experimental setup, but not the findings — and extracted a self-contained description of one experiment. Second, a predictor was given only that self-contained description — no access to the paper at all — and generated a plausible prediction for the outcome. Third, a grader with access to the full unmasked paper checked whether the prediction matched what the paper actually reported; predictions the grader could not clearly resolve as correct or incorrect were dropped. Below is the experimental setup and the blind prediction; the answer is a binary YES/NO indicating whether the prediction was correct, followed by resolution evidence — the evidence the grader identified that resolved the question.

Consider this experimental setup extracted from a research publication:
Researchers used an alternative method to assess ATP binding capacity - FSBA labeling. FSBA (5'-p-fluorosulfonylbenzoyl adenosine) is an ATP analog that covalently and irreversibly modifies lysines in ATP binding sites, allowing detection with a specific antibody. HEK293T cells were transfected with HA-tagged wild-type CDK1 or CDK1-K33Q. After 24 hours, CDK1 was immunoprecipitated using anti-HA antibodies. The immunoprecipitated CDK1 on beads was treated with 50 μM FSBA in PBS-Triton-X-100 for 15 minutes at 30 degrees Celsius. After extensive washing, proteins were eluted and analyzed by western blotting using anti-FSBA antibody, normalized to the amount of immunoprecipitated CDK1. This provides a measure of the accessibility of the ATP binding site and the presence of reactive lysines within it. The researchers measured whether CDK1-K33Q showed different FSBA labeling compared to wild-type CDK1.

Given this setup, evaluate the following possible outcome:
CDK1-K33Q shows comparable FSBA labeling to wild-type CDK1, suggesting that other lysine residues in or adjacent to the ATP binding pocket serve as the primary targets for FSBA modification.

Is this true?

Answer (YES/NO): NO